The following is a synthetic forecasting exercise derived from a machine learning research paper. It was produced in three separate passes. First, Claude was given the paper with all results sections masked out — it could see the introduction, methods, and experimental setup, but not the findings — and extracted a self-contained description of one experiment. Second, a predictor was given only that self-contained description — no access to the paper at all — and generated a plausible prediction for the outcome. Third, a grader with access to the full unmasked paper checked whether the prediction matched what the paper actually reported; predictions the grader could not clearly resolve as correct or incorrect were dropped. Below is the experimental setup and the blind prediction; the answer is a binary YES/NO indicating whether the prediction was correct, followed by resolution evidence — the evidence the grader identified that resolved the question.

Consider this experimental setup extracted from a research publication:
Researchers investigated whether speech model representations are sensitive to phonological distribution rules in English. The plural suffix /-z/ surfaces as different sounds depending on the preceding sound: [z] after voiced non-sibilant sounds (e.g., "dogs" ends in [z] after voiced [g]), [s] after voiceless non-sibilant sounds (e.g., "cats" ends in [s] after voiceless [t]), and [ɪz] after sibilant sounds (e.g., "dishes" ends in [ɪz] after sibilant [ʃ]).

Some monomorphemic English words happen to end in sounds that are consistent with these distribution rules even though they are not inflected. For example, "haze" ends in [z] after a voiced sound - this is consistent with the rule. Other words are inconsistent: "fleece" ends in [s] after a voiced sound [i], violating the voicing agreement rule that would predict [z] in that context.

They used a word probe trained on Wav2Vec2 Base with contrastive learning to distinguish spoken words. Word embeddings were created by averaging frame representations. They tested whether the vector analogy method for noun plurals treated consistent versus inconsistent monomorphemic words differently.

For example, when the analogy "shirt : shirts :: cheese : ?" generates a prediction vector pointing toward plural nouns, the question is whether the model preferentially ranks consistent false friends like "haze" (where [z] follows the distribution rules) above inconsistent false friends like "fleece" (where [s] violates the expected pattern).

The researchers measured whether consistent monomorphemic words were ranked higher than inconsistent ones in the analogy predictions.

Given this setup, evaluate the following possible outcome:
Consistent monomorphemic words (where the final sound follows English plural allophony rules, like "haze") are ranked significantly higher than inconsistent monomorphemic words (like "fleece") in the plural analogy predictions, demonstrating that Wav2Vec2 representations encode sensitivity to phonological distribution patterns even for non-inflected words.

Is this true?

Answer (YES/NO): NO